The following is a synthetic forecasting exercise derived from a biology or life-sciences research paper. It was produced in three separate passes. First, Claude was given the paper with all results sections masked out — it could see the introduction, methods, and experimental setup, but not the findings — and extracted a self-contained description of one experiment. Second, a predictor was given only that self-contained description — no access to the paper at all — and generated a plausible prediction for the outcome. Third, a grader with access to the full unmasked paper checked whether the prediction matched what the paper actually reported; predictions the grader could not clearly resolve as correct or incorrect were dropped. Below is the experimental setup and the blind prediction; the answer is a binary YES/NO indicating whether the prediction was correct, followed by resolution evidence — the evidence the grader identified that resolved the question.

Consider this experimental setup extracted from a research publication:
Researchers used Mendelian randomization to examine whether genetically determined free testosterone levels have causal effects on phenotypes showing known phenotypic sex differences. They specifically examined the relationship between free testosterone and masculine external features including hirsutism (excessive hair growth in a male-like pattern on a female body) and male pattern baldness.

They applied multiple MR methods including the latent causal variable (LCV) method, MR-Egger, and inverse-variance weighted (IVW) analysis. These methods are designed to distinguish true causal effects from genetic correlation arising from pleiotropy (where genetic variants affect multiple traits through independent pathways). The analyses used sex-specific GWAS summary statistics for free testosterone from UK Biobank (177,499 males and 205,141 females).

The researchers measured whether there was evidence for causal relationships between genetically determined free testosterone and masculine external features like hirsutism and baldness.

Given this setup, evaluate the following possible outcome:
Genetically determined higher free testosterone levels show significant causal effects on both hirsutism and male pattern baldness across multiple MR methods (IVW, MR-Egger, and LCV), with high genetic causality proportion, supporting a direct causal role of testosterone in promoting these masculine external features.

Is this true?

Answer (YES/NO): NO